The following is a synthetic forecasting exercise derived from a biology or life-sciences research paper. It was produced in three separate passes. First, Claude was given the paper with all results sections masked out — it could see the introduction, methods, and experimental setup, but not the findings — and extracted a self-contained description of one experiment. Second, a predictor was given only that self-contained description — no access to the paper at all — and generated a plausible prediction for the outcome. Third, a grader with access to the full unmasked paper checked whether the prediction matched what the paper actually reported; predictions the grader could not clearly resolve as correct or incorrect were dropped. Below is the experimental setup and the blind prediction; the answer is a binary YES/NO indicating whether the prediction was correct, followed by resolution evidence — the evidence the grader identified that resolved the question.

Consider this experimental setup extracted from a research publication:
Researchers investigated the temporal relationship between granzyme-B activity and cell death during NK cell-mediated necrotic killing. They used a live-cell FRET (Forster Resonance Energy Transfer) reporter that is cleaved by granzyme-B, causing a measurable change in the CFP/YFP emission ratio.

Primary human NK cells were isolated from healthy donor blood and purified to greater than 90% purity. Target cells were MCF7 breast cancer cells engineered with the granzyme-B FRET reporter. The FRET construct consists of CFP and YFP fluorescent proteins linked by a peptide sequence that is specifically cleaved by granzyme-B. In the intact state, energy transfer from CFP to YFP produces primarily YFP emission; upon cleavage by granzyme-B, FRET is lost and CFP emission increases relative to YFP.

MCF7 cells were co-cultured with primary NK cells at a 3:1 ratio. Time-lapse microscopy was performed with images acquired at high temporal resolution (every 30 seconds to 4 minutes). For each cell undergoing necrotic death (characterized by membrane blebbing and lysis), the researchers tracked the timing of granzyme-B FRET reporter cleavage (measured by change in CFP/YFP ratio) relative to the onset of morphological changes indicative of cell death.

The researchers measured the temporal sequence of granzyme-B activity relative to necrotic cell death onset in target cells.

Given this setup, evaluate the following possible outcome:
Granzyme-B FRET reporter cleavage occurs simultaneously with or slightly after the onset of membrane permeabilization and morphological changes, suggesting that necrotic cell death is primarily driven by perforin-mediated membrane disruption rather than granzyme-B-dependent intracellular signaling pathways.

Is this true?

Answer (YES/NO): NO